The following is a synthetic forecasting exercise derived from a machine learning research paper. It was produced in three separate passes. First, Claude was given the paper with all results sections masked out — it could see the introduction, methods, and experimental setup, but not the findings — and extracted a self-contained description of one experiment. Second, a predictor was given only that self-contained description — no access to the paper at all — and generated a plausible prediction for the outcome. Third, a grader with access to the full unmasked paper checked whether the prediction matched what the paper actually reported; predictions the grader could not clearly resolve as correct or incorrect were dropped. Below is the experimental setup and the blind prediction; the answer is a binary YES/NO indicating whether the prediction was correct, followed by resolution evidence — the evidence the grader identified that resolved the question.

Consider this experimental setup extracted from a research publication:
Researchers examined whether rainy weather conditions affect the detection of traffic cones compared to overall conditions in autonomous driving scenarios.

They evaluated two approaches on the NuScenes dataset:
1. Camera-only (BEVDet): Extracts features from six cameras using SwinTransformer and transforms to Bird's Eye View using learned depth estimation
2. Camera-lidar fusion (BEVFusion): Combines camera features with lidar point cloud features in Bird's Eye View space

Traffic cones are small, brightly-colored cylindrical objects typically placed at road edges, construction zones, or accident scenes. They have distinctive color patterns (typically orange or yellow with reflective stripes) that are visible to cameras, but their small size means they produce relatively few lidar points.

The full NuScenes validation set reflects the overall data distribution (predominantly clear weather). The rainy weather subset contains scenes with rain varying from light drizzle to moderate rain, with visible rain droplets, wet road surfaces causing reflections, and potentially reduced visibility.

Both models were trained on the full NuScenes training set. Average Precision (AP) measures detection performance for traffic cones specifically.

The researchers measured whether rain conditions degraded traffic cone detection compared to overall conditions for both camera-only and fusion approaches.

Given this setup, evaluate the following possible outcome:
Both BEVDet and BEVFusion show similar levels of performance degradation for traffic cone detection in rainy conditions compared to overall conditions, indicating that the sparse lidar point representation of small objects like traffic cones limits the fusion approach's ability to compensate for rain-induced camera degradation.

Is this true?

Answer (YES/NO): NO